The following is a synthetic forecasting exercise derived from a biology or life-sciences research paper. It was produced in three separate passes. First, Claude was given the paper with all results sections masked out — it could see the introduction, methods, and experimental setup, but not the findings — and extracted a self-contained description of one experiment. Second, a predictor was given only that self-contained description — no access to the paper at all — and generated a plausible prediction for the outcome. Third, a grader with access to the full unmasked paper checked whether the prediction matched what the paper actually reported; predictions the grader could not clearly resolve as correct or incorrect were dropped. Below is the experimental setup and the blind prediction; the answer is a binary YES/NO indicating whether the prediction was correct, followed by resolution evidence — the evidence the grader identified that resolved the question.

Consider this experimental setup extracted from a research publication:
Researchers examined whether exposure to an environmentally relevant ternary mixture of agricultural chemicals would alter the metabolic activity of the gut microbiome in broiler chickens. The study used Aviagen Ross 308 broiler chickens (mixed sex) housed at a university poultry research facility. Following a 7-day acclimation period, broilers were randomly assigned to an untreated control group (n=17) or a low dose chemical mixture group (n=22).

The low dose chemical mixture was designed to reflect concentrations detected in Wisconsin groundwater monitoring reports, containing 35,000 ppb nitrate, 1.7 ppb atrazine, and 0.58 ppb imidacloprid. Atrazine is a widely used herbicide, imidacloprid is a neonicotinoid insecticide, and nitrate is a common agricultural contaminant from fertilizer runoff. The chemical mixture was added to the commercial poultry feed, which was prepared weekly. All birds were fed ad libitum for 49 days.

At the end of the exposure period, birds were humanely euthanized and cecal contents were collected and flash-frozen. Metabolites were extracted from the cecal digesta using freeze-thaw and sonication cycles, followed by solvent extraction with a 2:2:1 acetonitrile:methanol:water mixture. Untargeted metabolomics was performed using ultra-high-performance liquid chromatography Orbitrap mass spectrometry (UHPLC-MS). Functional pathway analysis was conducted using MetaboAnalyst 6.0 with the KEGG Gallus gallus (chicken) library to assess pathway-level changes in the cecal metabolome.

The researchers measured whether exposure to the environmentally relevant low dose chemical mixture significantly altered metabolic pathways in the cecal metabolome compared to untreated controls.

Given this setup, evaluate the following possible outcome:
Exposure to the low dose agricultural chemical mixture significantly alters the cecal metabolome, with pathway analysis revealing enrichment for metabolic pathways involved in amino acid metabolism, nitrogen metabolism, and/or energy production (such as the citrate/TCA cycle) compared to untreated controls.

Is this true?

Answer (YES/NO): YES